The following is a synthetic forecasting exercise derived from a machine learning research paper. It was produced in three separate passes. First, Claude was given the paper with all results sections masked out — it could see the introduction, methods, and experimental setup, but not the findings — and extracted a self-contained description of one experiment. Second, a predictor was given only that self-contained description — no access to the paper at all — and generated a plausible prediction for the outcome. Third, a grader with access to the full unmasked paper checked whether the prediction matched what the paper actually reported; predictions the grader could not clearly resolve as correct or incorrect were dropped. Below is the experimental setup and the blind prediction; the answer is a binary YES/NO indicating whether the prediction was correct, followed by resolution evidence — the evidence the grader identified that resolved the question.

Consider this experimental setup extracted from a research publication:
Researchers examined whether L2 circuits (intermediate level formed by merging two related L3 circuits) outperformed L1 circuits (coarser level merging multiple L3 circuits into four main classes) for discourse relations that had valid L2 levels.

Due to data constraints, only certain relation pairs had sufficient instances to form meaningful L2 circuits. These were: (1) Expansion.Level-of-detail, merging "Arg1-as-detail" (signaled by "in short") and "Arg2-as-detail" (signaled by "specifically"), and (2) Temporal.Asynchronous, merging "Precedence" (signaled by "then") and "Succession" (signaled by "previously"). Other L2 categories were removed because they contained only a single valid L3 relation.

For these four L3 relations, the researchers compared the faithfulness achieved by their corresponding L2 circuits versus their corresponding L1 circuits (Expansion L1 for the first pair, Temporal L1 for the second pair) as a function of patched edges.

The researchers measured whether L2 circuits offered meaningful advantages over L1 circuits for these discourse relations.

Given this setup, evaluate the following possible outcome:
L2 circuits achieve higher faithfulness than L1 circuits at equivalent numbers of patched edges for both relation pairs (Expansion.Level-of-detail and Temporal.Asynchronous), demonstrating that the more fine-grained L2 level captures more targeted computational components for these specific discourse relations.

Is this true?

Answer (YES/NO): NO